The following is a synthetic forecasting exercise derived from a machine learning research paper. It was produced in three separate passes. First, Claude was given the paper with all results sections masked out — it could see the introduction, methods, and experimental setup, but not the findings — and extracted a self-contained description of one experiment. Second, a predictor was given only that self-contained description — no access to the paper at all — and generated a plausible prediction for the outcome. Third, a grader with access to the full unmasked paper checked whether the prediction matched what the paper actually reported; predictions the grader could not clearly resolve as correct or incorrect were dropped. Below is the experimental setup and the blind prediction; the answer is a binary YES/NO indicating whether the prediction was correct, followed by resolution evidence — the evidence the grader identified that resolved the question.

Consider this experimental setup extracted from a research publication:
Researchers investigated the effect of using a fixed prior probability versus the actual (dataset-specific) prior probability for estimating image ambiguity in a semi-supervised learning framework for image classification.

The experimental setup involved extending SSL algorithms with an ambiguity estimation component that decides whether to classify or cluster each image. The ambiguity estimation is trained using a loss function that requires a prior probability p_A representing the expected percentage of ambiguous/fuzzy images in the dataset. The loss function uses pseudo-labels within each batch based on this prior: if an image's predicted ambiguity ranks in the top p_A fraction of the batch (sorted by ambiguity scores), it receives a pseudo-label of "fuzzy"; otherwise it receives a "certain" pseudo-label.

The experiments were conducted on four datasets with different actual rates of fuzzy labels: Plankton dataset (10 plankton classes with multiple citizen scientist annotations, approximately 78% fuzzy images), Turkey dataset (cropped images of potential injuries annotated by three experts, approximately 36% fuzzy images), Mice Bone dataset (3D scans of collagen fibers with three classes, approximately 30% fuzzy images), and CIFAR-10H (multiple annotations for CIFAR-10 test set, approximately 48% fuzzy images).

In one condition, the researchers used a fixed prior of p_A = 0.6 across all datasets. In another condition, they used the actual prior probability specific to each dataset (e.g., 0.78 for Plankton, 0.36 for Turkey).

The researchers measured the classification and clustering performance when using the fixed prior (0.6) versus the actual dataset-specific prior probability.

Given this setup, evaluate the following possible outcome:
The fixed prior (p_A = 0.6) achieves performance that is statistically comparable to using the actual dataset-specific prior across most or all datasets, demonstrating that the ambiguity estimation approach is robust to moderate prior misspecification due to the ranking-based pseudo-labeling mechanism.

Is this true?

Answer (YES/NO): YES